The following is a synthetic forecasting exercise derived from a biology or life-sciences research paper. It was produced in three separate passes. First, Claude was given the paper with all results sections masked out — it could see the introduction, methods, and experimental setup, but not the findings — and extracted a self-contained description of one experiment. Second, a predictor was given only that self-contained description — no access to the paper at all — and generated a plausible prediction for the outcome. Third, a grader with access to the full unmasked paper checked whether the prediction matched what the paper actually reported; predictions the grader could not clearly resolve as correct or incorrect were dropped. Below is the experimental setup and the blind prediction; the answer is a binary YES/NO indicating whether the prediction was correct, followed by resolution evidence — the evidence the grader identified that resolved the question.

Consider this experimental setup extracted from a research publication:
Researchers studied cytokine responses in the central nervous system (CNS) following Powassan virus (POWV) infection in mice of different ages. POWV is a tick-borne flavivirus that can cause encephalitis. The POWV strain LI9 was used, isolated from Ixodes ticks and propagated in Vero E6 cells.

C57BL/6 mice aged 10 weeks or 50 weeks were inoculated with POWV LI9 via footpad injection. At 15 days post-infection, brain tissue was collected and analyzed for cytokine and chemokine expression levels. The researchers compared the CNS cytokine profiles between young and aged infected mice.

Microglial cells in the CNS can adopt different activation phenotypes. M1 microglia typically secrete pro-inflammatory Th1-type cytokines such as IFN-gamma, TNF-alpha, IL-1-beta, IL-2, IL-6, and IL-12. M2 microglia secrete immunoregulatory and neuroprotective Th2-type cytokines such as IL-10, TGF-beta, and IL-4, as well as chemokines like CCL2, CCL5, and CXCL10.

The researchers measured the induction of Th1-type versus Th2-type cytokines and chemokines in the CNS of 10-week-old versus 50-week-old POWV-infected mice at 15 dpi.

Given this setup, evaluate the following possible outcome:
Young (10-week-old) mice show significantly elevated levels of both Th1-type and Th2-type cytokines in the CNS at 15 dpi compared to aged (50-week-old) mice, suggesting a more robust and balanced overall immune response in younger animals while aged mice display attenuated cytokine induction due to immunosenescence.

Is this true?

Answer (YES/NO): NO